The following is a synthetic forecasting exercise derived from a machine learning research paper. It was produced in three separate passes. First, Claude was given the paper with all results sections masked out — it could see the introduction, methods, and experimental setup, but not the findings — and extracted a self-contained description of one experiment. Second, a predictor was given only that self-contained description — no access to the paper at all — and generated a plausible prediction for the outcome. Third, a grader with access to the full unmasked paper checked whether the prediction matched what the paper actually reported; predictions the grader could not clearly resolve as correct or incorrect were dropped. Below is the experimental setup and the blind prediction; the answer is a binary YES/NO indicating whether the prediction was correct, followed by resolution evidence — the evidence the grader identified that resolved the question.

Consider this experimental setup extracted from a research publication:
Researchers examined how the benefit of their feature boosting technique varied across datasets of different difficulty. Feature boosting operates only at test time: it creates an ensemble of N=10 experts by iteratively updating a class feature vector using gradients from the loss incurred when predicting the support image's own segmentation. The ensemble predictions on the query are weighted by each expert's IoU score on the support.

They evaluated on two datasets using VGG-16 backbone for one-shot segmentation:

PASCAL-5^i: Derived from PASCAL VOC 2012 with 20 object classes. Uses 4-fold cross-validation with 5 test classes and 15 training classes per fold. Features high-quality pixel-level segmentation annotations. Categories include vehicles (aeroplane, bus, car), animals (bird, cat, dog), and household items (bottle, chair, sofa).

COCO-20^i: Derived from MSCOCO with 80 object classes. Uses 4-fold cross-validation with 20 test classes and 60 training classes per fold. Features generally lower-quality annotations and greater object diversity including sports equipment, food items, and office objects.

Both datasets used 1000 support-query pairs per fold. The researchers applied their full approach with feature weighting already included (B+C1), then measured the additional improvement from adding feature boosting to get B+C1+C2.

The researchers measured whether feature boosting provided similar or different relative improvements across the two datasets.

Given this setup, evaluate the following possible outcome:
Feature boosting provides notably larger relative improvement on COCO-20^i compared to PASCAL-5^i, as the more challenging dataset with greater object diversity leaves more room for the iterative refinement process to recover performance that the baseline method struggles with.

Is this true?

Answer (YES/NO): YES